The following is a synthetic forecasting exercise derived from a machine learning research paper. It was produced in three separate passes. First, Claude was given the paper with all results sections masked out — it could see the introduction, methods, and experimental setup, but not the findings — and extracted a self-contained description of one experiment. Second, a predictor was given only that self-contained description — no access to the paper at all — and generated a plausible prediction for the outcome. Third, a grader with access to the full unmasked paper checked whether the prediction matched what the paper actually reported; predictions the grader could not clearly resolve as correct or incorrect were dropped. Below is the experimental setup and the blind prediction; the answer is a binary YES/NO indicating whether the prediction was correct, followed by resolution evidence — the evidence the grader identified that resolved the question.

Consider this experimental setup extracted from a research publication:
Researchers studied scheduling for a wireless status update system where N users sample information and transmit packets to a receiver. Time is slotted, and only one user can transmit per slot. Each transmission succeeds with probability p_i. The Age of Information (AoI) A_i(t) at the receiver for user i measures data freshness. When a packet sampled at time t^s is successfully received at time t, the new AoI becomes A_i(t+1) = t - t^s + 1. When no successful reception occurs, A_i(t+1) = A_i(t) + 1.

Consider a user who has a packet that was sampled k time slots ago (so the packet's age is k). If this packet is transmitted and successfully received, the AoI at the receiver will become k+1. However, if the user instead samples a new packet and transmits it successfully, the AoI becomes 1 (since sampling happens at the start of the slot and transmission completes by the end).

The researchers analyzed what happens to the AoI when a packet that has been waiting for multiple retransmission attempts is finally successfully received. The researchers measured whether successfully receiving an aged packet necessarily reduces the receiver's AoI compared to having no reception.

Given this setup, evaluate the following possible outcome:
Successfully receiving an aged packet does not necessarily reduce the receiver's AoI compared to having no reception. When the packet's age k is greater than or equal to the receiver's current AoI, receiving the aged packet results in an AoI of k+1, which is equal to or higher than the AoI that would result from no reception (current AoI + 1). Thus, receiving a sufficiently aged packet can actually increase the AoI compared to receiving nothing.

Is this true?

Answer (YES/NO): YES